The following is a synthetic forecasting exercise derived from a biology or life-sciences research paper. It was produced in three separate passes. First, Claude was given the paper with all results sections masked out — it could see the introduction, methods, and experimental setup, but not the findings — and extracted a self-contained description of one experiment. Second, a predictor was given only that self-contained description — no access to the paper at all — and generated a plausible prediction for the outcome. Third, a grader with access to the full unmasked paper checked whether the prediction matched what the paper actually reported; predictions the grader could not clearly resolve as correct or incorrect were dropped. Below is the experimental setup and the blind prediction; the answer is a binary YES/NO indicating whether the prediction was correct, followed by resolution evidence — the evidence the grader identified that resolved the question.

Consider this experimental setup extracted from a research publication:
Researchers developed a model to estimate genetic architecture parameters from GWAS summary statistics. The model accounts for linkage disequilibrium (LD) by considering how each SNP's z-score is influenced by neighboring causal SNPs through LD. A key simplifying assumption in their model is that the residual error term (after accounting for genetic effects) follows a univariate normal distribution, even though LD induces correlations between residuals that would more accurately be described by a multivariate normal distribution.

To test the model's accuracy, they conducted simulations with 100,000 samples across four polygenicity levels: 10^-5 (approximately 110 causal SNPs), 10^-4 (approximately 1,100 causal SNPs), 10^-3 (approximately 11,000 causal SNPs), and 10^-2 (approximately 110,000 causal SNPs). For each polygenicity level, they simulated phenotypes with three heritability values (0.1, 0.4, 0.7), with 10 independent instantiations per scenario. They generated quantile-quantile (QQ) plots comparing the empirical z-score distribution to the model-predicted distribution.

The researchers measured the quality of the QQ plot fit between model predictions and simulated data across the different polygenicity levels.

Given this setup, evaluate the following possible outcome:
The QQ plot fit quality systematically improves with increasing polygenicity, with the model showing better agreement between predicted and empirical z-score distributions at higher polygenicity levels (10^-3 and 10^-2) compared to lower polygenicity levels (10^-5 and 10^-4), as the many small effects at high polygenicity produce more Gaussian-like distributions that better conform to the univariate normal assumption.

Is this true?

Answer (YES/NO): NO